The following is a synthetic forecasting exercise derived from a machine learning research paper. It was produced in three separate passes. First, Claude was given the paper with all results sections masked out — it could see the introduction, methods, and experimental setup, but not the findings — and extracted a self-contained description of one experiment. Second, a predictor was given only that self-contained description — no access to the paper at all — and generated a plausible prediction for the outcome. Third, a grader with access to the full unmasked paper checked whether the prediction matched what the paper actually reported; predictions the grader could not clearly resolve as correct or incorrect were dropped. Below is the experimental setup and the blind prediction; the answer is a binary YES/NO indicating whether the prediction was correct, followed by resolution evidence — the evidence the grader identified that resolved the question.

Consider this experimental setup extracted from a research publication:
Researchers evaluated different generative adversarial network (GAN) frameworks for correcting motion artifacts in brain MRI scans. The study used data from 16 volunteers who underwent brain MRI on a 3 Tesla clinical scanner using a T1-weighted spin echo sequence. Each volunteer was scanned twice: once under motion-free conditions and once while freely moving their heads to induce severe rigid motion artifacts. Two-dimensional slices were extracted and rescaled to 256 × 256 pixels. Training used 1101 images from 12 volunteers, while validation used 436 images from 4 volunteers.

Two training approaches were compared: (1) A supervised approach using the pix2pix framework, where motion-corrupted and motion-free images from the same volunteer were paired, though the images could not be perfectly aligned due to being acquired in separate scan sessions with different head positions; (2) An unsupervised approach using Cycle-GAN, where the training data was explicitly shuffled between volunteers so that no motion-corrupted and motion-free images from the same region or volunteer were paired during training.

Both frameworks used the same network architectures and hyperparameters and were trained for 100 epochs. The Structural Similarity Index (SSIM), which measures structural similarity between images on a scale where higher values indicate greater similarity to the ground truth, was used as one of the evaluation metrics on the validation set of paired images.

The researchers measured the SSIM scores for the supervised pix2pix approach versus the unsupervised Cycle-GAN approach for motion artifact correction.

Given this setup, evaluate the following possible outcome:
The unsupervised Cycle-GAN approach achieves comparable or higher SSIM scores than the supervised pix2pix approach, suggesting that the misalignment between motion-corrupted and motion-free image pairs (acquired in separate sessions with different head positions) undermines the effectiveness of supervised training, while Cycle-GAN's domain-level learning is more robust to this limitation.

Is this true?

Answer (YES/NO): YES